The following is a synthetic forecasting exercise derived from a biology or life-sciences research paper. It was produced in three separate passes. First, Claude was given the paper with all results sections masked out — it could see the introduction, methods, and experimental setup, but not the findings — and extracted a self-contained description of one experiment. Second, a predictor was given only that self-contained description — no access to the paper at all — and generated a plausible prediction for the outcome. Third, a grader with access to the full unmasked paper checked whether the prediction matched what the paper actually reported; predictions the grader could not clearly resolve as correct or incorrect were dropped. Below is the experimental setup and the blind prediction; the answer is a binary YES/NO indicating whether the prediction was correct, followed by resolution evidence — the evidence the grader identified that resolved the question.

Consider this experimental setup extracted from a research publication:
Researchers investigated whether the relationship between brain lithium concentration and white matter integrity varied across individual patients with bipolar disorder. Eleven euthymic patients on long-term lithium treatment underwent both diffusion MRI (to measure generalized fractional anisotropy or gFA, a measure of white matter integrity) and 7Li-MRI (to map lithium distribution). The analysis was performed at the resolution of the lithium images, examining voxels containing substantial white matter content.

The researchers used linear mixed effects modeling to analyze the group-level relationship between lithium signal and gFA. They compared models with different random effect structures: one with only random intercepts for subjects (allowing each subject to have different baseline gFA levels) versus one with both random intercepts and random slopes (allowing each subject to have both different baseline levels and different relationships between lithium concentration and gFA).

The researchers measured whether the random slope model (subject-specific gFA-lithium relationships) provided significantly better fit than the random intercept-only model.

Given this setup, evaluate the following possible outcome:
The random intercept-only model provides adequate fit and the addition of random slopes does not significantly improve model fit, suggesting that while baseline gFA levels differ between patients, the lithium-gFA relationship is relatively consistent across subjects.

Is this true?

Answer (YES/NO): NO